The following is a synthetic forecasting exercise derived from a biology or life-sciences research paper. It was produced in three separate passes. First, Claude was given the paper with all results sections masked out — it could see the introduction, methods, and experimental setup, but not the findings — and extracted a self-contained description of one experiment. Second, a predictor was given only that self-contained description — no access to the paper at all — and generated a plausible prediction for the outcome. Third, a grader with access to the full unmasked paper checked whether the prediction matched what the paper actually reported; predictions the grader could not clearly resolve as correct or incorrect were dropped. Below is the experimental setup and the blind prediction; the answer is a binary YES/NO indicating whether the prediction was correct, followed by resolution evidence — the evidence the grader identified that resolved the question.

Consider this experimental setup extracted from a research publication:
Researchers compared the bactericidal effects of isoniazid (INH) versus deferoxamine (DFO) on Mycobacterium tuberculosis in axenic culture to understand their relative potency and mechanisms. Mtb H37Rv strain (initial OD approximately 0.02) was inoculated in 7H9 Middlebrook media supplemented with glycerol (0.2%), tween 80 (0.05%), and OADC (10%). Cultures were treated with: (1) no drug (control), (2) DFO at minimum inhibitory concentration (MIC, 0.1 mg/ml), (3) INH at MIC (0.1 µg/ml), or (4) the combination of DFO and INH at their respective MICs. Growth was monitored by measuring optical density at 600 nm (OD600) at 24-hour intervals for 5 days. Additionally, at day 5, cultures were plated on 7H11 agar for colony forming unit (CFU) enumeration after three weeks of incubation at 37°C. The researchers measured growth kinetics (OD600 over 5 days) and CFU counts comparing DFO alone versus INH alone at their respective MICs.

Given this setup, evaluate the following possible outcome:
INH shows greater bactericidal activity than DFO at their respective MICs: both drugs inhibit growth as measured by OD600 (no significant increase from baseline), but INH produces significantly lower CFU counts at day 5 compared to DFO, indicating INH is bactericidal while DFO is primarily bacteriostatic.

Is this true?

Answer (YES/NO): NO